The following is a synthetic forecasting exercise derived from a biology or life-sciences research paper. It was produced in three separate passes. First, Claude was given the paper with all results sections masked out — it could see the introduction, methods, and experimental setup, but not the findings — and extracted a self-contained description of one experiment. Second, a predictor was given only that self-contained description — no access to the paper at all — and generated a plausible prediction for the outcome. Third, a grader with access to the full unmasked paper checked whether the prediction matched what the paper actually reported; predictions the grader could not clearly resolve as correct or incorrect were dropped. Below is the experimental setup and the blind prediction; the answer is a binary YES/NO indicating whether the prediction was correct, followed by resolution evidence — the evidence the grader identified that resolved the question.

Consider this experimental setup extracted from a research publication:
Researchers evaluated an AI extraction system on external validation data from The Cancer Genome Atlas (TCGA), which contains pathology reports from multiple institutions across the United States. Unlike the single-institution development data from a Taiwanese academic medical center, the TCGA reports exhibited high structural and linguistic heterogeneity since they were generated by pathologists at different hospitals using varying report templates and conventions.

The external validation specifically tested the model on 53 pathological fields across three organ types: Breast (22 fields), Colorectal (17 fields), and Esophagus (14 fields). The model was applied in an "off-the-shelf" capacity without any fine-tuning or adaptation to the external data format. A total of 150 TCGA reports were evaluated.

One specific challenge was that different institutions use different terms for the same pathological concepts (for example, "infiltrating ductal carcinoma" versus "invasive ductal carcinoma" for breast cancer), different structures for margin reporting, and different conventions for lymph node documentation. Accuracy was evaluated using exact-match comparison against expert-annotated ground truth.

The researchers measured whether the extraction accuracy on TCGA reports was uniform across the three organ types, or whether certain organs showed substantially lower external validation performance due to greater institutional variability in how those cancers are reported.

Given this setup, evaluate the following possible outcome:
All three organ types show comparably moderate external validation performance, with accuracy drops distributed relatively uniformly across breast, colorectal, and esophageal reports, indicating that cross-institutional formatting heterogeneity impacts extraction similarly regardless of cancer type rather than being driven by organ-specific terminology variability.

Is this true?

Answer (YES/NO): NO